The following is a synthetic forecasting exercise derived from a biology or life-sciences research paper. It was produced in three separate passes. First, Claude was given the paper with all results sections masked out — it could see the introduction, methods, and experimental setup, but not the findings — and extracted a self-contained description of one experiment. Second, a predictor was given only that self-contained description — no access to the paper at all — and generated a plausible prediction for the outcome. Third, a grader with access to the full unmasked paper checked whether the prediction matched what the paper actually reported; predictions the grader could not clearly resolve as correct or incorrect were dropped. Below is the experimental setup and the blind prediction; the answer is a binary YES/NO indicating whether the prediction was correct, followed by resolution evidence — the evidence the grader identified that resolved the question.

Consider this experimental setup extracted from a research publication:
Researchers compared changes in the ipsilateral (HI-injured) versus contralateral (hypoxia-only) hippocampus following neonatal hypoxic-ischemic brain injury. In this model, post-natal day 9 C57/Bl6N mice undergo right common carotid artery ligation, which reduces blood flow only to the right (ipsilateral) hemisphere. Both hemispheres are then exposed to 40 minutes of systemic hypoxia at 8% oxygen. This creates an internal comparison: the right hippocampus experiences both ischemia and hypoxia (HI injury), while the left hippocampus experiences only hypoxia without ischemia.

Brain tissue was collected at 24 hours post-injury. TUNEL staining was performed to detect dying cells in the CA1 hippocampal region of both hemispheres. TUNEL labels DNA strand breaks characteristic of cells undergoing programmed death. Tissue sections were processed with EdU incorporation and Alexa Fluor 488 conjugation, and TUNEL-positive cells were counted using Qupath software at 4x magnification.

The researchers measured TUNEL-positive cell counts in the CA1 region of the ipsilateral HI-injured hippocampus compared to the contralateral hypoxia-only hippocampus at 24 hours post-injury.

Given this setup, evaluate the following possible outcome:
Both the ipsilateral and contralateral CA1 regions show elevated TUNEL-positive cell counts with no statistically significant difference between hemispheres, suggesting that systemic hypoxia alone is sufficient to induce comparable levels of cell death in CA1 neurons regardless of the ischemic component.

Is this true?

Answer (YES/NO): NO